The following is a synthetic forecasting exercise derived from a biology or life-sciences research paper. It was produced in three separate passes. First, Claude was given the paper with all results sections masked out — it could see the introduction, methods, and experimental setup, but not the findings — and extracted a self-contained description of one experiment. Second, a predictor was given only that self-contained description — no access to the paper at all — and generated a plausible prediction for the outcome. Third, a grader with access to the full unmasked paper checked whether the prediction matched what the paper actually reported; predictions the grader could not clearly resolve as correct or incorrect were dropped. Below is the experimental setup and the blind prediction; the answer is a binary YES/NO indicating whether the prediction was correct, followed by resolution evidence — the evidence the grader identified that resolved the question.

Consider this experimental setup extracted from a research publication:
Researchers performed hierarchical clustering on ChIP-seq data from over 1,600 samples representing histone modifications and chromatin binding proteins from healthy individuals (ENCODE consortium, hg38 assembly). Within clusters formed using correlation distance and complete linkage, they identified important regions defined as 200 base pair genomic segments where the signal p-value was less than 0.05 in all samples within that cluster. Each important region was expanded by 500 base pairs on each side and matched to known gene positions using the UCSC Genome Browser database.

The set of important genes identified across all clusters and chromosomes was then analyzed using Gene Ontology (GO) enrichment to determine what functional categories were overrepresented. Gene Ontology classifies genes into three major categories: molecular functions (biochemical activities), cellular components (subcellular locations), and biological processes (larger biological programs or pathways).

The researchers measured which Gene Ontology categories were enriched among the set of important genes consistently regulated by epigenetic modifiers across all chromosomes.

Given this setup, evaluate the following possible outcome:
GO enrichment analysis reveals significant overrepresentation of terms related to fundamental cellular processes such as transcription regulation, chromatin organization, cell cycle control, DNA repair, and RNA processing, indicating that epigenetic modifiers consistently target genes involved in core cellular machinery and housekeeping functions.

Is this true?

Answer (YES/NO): NO